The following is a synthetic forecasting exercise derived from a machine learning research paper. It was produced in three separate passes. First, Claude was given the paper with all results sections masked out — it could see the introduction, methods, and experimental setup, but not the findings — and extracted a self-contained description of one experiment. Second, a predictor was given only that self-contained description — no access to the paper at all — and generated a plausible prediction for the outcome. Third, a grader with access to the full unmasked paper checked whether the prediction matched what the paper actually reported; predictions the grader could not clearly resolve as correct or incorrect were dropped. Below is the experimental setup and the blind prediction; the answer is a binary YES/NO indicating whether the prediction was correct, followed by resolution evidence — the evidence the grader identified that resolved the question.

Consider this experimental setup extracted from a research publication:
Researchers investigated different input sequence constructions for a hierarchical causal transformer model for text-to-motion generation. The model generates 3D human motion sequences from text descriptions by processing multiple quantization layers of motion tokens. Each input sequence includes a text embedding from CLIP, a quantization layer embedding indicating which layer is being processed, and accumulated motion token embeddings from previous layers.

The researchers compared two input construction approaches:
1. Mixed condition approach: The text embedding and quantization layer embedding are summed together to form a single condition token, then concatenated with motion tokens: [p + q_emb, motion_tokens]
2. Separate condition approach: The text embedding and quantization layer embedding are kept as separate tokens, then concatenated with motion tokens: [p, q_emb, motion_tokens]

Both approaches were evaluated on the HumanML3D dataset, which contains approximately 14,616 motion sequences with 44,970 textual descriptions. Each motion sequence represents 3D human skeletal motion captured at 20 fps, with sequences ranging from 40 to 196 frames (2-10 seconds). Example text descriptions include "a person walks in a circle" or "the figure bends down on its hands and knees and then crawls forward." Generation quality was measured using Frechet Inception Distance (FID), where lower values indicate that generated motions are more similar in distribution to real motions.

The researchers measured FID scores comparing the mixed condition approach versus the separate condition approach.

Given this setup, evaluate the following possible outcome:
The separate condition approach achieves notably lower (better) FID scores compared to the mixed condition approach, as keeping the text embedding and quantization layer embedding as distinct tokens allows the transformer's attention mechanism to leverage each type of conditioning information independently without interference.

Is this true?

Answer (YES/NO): NO